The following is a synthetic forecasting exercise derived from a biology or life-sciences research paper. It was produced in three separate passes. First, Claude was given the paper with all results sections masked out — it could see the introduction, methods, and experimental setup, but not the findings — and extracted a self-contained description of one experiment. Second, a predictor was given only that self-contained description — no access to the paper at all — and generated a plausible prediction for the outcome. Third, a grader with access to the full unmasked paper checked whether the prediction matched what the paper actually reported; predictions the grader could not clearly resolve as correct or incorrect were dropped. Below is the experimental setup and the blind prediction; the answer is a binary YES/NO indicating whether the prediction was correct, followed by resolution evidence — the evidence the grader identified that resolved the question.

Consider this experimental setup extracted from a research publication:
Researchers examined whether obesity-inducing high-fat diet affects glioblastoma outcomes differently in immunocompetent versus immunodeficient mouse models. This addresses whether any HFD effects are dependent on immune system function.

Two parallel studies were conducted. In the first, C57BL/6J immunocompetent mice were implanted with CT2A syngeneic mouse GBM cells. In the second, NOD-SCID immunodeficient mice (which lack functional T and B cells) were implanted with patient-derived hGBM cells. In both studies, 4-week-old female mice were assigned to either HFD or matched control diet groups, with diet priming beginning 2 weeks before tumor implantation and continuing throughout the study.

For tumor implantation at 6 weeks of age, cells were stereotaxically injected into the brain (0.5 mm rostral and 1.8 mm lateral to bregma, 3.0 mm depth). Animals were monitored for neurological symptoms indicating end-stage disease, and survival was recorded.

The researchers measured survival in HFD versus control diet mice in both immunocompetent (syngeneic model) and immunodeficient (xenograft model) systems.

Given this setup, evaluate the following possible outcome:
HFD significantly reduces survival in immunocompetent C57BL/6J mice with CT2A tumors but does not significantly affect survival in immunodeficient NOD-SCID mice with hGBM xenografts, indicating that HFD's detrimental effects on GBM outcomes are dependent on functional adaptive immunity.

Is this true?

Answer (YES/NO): NO